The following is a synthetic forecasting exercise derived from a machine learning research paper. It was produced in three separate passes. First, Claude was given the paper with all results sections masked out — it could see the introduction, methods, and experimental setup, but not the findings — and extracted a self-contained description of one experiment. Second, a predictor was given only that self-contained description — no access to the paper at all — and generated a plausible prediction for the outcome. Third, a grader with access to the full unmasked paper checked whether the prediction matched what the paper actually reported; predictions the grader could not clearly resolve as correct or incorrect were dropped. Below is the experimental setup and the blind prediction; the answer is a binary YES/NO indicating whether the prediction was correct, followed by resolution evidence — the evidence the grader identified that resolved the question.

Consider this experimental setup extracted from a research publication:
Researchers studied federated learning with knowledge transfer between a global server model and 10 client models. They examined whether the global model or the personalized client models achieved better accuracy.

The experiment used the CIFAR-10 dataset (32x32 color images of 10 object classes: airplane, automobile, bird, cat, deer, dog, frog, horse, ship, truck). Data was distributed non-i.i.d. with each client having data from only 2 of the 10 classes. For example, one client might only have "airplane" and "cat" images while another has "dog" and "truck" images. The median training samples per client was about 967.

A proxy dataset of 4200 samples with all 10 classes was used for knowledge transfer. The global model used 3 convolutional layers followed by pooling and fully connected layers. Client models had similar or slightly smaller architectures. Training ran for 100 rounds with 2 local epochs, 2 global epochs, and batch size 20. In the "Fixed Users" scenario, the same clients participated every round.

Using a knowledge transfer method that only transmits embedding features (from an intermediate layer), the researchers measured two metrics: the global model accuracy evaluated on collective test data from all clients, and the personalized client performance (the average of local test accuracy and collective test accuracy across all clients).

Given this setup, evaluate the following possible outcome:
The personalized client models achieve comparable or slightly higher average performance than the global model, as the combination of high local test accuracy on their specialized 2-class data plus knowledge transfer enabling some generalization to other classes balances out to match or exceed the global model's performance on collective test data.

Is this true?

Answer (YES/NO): YES